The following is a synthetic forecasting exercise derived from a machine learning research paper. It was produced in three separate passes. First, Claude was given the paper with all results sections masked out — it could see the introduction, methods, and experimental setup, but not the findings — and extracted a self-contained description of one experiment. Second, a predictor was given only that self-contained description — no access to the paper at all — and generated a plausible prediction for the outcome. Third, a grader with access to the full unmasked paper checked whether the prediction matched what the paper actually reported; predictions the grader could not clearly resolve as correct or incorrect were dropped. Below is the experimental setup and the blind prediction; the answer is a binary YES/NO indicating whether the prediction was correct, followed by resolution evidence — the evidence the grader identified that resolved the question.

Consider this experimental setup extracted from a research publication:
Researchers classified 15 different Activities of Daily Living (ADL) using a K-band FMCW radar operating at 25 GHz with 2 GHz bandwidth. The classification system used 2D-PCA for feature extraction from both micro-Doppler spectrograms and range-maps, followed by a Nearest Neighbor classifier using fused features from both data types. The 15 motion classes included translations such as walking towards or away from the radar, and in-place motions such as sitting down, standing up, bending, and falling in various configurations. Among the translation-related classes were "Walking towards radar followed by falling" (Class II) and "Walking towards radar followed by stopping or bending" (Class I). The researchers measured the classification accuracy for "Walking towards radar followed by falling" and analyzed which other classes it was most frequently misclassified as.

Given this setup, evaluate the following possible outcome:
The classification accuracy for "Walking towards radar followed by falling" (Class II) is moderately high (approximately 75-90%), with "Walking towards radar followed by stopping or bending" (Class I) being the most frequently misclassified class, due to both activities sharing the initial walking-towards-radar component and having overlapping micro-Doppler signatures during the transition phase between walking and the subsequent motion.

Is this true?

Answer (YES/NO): YES